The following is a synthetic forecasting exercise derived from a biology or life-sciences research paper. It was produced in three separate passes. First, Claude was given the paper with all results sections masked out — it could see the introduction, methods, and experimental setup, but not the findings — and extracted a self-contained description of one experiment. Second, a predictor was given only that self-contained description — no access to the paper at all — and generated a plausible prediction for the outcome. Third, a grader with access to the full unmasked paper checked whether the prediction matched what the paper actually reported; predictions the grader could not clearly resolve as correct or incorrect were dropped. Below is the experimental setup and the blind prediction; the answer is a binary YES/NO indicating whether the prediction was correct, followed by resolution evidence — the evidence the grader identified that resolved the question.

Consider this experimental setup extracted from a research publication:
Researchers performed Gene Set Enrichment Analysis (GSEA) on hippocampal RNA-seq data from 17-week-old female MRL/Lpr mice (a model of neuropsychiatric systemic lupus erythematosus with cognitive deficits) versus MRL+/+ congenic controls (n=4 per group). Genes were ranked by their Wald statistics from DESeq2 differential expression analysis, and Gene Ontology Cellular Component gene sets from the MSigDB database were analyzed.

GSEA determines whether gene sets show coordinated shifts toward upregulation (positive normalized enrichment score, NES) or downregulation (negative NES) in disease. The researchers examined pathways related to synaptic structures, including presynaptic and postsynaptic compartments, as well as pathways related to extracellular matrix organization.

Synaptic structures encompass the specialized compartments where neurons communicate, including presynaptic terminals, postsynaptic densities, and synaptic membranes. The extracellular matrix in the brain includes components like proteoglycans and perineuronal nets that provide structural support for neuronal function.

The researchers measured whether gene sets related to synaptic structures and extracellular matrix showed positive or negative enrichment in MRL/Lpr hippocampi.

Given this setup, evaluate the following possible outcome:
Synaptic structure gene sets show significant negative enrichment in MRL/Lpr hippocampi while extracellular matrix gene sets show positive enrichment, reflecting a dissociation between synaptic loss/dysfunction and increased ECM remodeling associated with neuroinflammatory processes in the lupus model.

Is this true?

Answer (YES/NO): NO